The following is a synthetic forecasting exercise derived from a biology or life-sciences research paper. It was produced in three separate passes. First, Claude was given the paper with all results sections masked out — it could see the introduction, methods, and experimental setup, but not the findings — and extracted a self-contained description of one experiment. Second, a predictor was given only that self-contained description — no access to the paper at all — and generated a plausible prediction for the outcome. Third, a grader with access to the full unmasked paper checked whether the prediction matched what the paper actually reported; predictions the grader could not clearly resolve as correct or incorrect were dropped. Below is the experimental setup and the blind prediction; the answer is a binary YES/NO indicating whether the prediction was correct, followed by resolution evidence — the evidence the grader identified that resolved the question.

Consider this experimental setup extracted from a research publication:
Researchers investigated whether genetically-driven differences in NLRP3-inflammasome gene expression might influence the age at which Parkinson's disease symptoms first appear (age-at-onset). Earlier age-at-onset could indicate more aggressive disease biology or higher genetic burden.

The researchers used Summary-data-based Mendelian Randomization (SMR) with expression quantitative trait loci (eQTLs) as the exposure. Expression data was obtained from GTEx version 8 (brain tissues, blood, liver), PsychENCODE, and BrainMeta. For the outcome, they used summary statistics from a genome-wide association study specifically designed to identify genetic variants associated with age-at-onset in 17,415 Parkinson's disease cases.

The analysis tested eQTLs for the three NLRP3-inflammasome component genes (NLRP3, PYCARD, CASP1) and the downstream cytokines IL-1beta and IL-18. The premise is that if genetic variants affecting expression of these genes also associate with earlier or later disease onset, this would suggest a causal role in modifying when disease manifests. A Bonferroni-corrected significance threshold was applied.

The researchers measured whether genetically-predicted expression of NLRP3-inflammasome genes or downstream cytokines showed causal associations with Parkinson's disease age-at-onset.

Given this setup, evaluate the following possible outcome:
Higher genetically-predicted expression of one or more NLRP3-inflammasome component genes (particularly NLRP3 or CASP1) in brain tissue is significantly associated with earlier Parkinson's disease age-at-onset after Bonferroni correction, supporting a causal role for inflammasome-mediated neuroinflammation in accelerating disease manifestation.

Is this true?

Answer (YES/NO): NO